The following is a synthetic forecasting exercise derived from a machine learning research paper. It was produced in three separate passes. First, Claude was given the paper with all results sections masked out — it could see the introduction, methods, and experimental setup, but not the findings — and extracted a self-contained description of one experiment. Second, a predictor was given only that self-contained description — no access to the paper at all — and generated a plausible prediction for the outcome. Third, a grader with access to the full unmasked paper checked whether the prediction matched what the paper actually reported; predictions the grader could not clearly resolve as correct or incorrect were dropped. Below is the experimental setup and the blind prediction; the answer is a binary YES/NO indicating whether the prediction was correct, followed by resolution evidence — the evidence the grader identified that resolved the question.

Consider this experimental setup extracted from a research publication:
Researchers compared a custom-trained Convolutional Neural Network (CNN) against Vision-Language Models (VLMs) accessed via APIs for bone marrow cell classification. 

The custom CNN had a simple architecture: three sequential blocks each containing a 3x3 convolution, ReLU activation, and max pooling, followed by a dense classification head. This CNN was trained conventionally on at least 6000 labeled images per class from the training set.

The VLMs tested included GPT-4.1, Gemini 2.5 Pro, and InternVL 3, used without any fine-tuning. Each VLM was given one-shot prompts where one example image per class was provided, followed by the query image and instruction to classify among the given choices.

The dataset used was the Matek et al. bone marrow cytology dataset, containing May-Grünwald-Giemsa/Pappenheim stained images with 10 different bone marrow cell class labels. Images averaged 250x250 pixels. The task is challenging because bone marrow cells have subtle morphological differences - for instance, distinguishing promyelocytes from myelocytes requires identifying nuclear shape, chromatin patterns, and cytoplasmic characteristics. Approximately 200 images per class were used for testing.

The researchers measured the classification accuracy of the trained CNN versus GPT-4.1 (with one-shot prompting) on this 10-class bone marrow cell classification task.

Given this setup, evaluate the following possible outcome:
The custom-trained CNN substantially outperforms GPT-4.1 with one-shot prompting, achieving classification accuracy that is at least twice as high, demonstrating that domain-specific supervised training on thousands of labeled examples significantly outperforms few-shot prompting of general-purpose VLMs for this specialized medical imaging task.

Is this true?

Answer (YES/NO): NO